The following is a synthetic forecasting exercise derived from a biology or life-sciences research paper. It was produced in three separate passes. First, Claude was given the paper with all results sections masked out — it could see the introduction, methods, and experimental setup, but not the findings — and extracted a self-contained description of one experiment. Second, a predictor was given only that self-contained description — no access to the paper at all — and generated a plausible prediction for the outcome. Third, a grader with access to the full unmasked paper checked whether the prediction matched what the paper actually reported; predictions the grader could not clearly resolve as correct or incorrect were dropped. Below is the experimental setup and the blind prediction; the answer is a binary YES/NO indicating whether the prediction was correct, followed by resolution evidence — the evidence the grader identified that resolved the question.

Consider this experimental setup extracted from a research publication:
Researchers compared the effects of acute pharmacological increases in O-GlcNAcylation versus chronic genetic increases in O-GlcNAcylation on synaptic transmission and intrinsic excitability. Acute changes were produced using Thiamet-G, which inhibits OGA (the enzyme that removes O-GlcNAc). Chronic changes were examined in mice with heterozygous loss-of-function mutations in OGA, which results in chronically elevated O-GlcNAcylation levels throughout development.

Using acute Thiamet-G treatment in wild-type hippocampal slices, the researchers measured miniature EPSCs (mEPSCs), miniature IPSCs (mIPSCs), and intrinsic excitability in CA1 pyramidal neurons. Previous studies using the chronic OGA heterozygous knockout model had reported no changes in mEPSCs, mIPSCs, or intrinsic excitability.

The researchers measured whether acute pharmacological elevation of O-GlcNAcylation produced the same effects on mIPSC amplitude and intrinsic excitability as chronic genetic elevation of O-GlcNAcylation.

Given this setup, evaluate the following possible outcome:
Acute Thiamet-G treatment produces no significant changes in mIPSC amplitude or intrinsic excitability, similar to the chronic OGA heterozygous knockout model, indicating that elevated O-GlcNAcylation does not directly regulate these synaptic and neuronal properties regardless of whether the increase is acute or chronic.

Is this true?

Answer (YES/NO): NO